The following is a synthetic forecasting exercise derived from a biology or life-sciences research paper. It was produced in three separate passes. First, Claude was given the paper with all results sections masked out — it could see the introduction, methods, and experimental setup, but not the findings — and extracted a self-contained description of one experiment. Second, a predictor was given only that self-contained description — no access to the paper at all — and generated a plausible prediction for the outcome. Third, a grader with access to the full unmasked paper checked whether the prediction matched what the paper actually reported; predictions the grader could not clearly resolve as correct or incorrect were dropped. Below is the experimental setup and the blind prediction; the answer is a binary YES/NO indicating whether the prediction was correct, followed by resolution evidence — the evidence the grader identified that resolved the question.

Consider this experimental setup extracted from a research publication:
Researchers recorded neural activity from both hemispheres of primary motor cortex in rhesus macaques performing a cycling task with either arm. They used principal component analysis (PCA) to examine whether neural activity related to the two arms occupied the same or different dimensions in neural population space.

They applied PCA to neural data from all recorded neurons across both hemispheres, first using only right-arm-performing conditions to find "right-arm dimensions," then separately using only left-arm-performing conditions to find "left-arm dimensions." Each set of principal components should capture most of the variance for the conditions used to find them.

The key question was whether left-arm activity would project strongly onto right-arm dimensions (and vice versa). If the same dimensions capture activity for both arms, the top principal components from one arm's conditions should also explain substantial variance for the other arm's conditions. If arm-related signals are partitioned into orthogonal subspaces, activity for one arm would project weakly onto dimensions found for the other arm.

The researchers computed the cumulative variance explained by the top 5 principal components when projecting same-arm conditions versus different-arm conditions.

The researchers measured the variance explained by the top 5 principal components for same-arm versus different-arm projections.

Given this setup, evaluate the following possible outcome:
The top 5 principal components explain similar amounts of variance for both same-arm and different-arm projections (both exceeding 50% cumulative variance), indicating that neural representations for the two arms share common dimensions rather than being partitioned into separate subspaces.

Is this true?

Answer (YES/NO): NO